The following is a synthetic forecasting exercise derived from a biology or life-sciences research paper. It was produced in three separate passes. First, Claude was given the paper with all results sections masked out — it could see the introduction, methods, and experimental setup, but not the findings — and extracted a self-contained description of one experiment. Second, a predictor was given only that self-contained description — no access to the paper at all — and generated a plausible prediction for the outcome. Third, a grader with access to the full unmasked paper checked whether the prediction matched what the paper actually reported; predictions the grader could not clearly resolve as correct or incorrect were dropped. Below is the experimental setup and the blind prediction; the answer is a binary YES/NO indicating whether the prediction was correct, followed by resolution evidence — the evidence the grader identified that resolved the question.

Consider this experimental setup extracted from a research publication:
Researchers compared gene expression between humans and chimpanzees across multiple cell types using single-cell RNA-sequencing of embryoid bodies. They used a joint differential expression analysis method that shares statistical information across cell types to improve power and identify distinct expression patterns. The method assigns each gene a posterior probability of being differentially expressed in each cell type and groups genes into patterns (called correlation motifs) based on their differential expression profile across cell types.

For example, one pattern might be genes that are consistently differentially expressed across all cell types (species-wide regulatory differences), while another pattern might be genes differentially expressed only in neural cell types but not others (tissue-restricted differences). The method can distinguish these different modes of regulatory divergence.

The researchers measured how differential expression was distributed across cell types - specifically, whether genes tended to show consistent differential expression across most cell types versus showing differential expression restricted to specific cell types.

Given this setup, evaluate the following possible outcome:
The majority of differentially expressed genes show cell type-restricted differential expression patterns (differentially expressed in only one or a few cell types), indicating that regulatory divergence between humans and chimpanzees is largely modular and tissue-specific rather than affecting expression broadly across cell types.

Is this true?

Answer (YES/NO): NO